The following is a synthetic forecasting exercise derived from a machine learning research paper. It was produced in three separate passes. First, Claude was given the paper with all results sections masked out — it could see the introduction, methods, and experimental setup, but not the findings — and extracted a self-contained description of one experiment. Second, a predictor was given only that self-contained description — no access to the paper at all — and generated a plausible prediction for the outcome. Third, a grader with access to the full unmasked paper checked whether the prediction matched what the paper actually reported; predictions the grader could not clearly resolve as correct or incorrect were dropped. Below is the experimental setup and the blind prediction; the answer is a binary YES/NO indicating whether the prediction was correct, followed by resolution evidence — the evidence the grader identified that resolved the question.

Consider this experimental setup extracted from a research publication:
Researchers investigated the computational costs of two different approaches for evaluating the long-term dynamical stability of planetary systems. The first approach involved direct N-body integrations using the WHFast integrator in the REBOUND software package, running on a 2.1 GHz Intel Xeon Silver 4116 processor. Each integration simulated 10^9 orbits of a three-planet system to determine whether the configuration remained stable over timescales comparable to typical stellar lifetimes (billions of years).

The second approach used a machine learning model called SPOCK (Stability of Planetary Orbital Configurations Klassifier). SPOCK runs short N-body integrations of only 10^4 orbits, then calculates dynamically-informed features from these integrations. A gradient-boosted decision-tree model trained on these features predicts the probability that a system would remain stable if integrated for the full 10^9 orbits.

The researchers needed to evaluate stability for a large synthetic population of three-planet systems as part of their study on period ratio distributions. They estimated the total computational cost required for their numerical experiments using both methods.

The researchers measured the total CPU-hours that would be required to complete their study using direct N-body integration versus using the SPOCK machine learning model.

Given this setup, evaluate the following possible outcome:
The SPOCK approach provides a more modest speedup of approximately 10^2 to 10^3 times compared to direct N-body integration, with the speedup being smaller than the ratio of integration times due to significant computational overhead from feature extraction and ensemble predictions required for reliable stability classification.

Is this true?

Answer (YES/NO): NO